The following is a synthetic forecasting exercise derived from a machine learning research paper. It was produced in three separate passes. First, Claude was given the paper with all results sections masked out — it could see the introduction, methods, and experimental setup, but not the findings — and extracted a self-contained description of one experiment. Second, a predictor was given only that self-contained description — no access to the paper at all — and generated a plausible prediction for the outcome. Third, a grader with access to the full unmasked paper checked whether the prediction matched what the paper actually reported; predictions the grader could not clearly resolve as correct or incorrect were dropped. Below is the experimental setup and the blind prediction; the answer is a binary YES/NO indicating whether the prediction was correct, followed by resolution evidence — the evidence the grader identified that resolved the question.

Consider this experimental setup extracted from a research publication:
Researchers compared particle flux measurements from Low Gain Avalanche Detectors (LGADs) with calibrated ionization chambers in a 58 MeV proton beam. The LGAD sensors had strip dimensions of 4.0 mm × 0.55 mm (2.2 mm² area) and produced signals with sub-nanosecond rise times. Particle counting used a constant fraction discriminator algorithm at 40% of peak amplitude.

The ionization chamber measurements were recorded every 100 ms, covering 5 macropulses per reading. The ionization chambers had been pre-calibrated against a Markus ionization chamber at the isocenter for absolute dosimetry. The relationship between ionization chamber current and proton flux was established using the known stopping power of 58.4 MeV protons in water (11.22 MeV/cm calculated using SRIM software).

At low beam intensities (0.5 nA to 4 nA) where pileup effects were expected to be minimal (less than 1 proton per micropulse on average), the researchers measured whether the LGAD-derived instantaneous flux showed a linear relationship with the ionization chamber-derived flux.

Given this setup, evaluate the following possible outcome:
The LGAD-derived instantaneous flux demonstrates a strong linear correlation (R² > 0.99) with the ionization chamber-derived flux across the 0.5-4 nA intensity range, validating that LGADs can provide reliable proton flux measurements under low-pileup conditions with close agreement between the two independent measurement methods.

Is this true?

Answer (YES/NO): NO